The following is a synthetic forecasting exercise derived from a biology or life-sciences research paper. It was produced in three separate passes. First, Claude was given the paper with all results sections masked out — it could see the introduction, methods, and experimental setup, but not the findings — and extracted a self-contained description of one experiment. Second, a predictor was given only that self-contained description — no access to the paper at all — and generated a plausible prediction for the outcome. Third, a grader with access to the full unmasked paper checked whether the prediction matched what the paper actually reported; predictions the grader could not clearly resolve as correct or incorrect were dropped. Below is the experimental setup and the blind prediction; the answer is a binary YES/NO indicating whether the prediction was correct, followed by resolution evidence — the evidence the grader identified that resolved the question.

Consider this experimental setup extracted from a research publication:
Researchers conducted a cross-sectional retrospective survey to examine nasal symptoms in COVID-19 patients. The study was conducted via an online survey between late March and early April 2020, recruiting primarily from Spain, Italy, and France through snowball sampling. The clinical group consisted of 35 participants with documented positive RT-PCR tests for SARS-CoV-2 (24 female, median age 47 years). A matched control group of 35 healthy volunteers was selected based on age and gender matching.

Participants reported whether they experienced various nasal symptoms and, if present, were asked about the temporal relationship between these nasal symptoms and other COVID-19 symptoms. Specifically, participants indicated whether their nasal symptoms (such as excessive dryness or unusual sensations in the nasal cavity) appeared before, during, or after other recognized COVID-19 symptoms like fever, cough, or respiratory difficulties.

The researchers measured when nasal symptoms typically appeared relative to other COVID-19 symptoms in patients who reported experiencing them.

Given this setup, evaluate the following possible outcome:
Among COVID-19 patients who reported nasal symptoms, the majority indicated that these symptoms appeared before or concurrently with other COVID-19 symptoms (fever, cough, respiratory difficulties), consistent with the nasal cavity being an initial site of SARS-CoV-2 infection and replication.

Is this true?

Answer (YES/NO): YES